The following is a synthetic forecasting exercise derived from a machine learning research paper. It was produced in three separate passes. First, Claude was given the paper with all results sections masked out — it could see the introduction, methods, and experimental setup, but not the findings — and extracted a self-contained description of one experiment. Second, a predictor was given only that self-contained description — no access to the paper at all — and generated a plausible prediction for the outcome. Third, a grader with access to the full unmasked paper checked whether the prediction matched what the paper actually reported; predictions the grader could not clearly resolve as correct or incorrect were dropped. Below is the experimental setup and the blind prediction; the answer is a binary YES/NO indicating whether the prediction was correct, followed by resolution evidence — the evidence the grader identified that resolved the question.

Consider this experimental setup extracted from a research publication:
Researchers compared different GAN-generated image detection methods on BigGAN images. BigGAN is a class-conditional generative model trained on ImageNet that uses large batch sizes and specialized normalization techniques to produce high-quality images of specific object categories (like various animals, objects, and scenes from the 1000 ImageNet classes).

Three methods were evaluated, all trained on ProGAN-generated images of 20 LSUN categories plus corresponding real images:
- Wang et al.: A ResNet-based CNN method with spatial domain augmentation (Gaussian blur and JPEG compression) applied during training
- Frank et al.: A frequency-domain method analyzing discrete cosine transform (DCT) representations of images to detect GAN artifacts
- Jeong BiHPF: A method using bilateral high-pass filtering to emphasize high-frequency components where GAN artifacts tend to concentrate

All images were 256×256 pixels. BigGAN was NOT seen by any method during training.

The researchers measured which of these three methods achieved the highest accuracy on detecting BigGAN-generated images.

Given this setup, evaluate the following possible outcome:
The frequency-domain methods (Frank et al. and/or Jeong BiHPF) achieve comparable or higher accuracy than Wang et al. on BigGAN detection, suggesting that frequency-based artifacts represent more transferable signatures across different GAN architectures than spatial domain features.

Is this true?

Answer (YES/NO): YES